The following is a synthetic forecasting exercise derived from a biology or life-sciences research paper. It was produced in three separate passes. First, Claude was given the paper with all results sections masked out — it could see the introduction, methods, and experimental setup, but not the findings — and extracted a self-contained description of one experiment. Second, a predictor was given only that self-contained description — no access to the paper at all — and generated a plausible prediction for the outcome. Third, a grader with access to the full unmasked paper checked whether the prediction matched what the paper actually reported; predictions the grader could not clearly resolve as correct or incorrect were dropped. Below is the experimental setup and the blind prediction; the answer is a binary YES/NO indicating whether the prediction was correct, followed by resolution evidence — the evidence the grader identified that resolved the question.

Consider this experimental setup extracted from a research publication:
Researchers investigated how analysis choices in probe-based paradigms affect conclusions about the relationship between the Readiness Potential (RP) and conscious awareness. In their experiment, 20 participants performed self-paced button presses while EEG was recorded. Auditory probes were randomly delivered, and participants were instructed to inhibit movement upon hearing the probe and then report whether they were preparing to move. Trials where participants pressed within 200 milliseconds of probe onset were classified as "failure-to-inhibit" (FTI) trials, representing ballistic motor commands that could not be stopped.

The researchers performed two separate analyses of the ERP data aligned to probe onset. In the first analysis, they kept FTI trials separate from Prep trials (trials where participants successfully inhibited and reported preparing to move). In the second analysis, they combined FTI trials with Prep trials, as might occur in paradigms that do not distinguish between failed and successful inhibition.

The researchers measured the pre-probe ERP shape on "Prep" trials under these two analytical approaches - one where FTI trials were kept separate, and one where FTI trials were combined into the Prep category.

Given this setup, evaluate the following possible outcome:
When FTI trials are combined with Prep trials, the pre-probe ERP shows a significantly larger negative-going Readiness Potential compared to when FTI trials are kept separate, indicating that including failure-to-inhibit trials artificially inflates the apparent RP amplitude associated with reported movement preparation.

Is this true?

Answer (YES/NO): YES